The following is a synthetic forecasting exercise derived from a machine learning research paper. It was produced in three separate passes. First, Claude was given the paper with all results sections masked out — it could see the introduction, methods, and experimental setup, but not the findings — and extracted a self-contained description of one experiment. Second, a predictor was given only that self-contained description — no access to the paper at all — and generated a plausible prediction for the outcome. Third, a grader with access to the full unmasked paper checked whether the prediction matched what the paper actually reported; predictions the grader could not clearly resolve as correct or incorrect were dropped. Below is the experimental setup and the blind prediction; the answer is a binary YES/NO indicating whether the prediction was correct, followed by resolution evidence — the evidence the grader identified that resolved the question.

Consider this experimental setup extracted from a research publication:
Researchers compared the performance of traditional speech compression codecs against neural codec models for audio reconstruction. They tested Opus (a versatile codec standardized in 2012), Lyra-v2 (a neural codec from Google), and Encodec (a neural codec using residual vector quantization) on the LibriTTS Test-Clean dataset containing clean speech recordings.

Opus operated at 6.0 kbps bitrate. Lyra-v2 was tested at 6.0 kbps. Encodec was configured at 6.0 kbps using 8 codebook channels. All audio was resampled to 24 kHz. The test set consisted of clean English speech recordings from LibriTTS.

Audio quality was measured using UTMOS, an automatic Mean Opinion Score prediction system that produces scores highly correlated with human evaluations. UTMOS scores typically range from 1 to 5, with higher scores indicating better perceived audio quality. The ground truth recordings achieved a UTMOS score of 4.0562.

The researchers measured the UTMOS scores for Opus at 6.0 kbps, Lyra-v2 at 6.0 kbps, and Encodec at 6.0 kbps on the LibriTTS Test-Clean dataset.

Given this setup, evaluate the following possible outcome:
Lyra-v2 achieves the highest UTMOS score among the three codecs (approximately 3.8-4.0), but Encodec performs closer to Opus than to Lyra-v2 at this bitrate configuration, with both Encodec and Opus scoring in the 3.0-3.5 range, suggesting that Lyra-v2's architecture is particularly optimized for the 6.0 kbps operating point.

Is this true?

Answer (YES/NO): NO